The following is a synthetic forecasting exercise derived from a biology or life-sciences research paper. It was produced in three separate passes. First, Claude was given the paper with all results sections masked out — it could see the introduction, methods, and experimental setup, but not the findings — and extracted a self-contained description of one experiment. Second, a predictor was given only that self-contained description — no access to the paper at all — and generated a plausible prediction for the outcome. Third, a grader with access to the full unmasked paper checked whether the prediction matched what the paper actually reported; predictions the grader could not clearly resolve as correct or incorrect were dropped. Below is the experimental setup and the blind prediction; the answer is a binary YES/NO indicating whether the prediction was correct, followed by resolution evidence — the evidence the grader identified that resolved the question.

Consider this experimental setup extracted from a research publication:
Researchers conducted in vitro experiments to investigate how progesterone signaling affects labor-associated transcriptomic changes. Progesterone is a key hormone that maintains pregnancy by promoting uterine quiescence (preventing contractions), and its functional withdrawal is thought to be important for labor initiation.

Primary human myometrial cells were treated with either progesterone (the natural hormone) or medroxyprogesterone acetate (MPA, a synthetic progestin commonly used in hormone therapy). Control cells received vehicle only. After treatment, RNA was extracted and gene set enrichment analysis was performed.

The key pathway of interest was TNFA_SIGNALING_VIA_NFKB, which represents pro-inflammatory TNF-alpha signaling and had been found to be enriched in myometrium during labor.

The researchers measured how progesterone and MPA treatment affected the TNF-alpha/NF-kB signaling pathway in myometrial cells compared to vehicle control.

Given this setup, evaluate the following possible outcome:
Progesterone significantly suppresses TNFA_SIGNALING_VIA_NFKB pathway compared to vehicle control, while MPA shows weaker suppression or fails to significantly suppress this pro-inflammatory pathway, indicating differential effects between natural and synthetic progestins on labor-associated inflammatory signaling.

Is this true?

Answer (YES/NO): NO